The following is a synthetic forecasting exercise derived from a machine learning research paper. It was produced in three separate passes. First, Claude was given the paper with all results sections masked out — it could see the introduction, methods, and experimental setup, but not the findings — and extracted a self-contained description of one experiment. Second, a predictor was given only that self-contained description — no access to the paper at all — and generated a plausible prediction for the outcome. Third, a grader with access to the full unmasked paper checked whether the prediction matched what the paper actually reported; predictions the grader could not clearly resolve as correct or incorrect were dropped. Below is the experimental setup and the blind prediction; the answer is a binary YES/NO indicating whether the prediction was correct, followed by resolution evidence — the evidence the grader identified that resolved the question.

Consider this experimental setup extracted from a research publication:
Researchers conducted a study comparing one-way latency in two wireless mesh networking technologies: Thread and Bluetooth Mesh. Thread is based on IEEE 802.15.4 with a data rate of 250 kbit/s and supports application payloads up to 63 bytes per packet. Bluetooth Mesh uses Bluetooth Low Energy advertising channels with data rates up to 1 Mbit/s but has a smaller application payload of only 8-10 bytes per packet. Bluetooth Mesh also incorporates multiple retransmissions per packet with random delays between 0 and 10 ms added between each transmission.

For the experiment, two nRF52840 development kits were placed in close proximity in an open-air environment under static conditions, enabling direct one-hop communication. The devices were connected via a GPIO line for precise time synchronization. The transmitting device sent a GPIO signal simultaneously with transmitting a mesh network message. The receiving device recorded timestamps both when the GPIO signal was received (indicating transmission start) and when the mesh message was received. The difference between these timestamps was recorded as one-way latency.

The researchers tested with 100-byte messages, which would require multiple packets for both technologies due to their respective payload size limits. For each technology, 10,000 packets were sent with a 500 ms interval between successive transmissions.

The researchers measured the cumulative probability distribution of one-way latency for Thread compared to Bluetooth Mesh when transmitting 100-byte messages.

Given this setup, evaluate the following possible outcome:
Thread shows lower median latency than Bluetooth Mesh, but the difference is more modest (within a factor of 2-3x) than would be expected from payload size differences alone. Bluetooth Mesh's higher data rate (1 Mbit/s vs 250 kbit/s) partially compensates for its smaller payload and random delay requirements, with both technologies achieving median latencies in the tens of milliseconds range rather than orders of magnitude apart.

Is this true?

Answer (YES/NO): NO